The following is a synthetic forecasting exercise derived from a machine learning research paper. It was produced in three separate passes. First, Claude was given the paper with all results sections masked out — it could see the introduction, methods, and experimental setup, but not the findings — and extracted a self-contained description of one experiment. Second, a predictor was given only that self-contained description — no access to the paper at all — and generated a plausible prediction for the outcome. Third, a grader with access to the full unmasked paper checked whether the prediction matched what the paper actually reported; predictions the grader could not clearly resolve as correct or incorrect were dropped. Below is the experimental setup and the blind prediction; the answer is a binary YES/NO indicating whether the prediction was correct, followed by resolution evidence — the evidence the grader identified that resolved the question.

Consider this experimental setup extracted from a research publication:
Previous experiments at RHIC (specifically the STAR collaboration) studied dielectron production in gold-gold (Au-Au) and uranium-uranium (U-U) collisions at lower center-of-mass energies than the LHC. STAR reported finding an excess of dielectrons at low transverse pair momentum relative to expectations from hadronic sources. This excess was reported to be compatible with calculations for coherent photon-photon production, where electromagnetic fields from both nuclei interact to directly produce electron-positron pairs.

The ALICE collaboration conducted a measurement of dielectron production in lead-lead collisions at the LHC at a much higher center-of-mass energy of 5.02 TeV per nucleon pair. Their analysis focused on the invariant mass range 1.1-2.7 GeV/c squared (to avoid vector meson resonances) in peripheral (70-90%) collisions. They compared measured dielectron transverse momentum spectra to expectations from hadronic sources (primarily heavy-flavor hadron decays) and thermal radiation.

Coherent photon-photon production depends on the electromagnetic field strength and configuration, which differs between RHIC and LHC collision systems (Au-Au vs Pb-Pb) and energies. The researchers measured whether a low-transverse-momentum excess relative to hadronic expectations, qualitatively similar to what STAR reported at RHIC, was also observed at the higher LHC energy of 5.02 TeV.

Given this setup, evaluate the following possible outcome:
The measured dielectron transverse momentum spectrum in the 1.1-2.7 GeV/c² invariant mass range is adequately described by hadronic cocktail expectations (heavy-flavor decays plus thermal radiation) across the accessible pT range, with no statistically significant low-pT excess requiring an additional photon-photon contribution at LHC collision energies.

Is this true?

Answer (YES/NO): NO